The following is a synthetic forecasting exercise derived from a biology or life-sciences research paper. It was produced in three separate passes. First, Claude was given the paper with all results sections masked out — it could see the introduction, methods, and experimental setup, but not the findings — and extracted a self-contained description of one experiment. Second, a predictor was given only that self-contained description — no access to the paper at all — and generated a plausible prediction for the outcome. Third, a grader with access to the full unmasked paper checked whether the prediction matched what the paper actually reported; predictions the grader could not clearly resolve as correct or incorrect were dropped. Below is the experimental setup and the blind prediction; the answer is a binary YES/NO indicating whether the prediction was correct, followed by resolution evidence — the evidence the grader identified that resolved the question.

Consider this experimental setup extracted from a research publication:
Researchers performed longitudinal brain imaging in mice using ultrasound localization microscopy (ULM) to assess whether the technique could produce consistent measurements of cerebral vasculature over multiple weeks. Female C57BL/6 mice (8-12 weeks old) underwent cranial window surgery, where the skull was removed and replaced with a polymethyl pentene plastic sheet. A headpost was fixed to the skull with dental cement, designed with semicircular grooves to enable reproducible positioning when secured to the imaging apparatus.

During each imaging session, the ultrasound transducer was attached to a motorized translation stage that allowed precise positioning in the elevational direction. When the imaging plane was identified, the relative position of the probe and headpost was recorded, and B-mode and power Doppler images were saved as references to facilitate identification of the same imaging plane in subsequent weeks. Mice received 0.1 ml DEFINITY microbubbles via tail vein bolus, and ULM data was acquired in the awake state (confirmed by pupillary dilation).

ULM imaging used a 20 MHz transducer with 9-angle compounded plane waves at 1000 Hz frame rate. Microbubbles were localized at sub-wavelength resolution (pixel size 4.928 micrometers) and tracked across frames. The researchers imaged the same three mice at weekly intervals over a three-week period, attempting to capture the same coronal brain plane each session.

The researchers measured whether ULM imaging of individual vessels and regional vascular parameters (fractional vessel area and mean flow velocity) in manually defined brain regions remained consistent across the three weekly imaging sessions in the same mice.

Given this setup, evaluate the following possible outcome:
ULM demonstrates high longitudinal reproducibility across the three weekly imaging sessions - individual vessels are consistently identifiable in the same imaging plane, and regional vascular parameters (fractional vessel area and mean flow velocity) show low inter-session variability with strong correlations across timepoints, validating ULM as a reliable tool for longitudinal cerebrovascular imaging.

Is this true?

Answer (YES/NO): YES